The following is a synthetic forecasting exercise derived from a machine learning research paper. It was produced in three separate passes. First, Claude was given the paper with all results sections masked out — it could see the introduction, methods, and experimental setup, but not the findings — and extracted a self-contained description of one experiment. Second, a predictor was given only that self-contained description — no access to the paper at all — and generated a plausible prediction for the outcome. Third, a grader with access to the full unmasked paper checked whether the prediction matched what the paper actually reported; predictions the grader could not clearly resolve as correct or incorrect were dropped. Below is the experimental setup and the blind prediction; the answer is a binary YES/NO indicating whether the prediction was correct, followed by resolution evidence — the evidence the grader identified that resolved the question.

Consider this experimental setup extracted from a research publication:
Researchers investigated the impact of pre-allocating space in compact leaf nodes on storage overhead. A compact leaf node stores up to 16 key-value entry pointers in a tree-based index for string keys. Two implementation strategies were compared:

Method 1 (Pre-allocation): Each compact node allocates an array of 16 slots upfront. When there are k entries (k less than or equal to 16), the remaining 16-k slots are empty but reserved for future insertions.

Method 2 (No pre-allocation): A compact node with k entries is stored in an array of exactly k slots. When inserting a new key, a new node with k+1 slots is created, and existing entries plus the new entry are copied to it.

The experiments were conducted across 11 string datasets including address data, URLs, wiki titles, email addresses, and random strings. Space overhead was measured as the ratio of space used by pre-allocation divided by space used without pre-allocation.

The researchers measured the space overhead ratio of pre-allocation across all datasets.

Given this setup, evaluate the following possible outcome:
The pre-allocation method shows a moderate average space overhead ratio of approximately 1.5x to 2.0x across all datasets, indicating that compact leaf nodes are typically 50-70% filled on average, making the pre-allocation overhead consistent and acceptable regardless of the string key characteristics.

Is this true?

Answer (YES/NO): NO